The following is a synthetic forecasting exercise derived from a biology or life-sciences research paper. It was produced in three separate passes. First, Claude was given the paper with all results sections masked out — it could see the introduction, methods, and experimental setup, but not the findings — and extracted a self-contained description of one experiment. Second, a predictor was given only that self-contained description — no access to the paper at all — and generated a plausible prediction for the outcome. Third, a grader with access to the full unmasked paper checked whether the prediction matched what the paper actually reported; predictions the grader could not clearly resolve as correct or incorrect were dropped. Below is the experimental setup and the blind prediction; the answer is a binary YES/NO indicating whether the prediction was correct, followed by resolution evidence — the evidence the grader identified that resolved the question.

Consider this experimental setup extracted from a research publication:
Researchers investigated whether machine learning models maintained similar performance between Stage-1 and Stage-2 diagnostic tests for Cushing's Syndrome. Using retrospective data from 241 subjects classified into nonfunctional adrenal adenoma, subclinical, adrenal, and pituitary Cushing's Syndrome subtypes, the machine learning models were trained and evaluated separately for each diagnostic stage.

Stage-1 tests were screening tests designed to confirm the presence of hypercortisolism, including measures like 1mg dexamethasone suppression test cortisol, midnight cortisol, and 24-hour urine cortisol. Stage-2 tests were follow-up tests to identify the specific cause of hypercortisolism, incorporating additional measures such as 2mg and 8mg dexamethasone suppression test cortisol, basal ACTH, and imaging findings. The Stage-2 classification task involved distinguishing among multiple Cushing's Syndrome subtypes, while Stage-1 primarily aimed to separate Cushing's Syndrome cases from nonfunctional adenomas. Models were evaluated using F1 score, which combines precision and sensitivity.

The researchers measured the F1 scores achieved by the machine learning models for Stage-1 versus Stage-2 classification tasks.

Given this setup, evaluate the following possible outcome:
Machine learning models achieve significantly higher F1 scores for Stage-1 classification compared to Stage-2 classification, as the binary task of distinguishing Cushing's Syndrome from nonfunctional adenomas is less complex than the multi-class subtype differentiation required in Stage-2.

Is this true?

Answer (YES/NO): NO